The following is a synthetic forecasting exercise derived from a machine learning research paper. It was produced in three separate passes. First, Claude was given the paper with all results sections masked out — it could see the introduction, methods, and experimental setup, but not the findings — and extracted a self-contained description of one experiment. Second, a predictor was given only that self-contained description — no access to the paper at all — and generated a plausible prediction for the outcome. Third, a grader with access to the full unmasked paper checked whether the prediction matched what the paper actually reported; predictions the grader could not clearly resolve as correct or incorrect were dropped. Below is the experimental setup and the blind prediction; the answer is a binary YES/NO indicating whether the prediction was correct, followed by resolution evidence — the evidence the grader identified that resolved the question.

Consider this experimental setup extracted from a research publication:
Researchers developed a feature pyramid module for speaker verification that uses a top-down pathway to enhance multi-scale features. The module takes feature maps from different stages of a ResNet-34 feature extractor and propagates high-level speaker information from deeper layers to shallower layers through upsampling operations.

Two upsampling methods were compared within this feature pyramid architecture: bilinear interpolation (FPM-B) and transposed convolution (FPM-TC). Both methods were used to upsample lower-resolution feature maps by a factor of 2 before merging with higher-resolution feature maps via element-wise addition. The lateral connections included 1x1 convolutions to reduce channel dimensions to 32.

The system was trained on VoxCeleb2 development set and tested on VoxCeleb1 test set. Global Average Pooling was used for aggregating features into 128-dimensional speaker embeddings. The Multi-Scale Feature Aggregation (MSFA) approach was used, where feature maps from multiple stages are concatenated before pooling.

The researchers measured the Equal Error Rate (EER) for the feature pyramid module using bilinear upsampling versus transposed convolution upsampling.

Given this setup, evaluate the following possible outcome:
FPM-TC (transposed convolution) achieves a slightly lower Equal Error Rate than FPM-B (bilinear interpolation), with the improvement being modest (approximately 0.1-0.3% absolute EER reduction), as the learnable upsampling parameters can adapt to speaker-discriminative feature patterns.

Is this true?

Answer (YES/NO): YES